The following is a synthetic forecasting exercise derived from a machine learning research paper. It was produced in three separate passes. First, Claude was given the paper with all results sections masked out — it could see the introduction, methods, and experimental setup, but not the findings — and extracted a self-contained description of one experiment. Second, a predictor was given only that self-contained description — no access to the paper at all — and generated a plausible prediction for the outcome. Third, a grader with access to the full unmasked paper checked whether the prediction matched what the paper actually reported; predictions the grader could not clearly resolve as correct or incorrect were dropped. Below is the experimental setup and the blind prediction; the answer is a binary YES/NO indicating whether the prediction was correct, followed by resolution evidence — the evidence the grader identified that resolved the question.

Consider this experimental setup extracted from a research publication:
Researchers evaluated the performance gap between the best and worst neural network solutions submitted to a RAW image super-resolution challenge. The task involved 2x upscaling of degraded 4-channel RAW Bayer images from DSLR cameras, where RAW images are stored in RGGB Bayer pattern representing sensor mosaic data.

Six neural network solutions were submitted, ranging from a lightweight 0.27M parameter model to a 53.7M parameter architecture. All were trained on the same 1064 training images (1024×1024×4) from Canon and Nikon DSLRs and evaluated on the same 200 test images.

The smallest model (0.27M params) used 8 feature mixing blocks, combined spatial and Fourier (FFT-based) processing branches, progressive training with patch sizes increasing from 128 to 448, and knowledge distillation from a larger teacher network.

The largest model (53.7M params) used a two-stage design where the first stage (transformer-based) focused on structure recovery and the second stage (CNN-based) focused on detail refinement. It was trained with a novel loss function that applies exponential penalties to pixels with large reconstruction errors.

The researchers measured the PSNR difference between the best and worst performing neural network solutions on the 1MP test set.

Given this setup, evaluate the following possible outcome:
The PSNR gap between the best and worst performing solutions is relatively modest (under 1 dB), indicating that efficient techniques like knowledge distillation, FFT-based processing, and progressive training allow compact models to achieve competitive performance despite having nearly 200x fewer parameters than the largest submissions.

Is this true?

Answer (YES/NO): NO